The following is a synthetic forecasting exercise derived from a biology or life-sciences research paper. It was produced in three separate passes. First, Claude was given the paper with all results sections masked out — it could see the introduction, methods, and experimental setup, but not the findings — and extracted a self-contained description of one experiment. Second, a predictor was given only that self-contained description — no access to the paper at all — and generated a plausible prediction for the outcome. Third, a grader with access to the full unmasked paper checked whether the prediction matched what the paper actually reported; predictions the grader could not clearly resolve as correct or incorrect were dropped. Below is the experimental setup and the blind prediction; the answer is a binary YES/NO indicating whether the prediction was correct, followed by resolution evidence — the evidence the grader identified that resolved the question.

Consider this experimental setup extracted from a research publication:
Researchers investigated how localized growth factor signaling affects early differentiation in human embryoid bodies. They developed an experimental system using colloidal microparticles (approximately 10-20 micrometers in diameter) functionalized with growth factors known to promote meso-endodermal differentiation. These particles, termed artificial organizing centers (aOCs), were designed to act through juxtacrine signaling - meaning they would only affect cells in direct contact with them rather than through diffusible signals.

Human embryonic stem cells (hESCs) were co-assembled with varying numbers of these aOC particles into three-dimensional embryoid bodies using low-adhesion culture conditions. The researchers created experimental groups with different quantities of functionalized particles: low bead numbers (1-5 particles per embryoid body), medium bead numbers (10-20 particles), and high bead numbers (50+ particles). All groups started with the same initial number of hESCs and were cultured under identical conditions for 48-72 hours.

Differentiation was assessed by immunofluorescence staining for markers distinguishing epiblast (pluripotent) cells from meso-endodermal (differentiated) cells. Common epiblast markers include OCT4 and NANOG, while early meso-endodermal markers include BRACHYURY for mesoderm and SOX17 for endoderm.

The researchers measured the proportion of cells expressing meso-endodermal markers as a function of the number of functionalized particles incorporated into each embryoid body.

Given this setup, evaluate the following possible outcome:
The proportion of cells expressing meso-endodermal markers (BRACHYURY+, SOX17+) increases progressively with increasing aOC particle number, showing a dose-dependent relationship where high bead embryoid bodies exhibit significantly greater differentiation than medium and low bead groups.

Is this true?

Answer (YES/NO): YES